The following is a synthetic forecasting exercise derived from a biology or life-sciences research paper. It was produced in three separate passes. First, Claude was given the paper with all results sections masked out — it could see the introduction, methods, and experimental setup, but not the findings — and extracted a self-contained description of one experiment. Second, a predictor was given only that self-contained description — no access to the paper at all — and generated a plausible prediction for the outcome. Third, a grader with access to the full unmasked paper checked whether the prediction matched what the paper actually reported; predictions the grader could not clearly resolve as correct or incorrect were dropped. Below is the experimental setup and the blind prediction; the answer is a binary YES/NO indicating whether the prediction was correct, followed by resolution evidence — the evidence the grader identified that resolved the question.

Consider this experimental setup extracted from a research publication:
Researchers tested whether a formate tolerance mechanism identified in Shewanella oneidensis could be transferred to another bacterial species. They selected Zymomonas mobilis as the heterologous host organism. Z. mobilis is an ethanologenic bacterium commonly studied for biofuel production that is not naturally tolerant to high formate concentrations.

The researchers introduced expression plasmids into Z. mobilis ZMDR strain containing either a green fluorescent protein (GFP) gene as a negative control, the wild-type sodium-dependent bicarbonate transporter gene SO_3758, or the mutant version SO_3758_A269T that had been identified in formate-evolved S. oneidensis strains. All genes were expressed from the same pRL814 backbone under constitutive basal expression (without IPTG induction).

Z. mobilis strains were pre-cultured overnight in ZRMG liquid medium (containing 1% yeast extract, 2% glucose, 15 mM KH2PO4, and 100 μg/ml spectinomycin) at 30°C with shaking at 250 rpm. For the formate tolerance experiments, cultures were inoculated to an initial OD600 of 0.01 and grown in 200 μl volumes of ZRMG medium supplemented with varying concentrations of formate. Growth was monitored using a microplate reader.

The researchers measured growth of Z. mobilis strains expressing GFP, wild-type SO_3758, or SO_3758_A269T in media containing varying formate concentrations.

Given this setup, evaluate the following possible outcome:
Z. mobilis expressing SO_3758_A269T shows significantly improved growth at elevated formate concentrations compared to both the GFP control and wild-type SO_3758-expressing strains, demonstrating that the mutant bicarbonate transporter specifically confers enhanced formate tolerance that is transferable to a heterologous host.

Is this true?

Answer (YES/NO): NO